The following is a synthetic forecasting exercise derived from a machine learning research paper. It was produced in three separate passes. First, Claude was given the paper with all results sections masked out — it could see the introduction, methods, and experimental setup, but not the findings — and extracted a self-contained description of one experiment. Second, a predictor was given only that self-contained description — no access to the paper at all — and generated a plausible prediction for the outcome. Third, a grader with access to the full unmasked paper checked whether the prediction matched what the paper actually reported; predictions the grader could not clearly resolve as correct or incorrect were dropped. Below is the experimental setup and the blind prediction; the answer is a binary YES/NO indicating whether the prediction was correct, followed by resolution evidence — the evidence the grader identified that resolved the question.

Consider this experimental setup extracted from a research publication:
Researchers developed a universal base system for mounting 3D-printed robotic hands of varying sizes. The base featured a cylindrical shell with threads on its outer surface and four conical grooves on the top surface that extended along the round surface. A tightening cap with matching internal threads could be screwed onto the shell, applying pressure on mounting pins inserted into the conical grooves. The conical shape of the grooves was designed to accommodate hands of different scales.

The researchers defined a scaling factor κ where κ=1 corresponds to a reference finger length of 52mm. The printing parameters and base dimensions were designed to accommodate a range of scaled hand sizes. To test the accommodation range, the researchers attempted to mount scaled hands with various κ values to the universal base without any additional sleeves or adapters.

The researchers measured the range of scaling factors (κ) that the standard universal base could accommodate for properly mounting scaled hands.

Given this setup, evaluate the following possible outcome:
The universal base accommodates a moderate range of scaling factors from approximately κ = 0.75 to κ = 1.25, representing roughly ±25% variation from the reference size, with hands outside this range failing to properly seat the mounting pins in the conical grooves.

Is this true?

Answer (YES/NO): NO